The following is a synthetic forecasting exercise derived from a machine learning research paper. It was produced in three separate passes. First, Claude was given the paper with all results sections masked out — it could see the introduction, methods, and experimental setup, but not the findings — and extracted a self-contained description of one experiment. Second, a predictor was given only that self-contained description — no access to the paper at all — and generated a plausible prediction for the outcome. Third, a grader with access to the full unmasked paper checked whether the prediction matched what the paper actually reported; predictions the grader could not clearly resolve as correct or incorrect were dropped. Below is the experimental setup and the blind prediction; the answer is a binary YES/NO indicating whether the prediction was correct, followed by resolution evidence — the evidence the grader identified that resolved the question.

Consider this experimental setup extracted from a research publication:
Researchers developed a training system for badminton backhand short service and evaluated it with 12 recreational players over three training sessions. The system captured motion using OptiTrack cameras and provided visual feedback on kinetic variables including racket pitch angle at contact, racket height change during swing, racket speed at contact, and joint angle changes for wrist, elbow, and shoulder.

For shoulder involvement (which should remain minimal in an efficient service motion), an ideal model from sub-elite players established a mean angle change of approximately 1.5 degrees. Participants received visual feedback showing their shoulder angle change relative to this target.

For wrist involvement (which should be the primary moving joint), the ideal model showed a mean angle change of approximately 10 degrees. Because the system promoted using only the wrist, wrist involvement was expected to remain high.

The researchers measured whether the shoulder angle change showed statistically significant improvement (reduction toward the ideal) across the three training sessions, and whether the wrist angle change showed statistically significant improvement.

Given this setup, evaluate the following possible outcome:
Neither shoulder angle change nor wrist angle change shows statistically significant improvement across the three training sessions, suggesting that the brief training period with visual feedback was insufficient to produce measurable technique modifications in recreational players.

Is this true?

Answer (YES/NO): YES